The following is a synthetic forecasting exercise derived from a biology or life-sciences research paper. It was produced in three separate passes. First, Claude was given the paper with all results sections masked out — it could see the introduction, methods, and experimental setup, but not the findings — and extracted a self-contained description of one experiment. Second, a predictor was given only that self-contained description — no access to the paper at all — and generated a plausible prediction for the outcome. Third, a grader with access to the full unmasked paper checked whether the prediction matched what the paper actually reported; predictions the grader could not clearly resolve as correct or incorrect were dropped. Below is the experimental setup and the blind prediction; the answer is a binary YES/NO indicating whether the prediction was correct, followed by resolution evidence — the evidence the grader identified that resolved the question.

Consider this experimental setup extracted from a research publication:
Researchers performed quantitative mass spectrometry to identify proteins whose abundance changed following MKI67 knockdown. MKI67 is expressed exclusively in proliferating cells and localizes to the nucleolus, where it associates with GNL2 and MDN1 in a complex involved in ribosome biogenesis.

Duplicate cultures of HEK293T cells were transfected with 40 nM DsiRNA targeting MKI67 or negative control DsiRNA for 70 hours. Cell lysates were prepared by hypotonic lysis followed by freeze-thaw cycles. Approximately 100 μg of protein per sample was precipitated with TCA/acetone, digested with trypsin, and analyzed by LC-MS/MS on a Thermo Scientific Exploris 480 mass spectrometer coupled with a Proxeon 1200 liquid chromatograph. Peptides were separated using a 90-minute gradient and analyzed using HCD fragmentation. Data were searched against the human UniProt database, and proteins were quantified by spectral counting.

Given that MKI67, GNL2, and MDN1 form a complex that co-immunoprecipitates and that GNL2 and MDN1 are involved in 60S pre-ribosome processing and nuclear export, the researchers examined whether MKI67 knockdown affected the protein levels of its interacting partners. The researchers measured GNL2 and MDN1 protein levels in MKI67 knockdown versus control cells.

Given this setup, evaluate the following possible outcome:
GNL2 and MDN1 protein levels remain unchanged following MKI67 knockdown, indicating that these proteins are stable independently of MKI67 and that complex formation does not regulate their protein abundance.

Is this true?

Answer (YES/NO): NO